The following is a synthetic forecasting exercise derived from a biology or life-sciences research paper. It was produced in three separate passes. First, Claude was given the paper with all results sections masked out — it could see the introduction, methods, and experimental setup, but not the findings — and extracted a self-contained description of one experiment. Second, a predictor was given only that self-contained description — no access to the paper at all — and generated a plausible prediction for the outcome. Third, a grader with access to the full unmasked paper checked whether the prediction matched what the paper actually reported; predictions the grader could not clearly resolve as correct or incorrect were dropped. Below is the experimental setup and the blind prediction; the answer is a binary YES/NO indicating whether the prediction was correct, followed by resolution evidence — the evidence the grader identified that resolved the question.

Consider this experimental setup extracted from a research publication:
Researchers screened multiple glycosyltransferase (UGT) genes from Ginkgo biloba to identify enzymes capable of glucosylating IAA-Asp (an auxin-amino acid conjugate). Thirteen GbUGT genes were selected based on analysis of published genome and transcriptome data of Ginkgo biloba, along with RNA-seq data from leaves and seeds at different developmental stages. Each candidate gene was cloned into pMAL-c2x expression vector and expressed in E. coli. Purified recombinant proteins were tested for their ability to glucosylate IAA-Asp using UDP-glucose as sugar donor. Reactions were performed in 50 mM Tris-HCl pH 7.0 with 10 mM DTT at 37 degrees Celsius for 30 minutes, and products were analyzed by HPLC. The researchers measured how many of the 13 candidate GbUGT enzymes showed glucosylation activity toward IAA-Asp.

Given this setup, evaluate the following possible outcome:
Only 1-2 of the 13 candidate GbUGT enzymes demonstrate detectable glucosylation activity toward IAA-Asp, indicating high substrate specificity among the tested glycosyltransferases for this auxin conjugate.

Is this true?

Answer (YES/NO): YES